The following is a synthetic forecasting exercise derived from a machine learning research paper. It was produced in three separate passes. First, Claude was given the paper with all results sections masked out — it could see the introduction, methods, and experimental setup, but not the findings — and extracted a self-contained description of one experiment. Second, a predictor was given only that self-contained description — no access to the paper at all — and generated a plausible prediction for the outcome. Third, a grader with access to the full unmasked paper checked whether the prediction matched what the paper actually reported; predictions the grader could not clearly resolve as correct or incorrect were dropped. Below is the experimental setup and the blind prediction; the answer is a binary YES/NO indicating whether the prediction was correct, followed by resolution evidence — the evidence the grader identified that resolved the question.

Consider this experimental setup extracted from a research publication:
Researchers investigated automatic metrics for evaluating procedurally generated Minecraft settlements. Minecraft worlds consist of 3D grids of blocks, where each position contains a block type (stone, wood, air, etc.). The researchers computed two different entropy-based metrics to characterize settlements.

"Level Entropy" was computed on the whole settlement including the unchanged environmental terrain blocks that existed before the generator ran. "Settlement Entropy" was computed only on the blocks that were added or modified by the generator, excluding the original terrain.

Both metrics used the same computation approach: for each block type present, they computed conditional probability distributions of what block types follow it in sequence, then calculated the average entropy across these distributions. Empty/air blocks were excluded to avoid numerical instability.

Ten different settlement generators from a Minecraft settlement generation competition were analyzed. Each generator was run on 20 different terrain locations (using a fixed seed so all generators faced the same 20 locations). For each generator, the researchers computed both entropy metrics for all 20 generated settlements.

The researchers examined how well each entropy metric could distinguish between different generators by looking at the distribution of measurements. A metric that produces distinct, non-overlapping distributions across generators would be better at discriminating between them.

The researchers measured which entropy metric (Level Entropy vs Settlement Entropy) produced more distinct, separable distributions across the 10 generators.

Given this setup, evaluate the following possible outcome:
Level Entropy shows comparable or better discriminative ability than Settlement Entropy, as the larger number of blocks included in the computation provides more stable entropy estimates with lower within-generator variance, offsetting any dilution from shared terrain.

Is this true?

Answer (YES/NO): NO